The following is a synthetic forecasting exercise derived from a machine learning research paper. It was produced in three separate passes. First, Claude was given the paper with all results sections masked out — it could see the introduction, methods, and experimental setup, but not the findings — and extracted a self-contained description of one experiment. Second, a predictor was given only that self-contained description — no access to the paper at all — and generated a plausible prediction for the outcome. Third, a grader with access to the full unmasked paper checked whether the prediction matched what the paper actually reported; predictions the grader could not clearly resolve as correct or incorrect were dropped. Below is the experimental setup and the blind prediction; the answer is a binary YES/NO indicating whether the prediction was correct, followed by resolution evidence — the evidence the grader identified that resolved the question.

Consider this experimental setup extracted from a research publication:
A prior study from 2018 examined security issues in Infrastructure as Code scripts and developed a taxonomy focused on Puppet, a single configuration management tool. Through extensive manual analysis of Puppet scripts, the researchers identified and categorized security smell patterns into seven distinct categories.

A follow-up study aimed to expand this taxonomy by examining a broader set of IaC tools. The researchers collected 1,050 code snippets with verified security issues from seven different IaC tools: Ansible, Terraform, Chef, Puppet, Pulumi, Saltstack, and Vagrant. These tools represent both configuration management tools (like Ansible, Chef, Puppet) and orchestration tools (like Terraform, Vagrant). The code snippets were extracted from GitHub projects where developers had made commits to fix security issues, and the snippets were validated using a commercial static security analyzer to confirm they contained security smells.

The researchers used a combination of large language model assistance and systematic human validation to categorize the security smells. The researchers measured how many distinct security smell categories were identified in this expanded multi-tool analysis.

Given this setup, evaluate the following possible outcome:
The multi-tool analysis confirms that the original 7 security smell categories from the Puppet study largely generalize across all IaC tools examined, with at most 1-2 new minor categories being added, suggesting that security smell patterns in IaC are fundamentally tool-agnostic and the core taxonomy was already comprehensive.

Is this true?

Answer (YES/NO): NO